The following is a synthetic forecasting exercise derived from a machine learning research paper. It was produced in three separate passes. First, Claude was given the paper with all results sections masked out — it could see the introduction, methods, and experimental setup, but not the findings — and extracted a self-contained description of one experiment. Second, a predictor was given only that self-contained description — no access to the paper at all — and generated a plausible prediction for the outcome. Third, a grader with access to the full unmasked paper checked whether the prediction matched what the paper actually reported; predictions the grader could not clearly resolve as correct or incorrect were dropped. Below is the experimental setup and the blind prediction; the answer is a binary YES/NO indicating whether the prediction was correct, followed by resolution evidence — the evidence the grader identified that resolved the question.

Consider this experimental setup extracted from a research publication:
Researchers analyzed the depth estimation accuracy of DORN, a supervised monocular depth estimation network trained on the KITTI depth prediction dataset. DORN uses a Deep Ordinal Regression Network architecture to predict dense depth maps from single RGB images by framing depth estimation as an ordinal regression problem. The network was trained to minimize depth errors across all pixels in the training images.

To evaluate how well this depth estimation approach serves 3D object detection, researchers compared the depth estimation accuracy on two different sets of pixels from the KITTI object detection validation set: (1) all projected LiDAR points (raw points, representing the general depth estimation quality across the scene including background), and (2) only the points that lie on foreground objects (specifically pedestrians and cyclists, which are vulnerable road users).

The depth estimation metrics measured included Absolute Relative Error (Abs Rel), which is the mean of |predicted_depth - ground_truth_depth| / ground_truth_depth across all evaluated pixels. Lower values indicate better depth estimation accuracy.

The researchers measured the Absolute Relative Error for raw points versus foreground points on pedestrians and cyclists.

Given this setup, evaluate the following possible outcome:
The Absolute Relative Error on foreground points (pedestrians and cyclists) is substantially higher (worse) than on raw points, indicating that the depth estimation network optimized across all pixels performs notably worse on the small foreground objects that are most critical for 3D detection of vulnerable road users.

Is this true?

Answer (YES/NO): YES